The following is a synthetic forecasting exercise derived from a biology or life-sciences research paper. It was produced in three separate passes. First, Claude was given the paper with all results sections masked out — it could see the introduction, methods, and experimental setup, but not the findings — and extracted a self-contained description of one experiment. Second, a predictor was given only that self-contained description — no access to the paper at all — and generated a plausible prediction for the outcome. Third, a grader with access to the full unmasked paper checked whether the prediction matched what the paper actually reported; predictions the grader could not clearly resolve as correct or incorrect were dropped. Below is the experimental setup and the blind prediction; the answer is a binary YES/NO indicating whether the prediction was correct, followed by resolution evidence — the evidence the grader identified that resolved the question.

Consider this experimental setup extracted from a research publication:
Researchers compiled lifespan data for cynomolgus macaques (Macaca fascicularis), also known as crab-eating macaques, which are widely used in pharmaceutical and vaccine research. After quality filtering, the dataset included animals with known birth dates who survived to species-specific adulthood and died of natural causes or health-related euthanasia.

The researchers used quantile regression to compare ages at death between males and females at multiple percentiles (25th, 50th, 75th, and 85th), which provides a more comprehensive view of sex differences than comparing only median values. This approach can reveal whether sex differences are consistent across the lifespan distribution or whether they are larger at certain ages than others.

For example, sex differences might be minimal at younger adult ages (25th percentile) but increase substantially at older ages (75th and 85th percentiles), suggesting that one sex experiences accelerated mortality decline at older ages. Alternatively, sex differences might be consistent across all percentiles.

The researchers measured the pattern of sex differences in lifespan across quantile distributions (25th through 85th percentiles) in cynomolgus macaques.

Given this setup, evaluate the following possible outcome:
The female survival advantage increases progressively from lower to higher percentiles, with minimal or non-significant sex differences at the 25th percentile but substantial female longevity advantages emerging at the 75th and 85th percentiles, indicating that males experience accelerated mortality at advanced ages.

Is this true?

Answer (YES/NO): NO